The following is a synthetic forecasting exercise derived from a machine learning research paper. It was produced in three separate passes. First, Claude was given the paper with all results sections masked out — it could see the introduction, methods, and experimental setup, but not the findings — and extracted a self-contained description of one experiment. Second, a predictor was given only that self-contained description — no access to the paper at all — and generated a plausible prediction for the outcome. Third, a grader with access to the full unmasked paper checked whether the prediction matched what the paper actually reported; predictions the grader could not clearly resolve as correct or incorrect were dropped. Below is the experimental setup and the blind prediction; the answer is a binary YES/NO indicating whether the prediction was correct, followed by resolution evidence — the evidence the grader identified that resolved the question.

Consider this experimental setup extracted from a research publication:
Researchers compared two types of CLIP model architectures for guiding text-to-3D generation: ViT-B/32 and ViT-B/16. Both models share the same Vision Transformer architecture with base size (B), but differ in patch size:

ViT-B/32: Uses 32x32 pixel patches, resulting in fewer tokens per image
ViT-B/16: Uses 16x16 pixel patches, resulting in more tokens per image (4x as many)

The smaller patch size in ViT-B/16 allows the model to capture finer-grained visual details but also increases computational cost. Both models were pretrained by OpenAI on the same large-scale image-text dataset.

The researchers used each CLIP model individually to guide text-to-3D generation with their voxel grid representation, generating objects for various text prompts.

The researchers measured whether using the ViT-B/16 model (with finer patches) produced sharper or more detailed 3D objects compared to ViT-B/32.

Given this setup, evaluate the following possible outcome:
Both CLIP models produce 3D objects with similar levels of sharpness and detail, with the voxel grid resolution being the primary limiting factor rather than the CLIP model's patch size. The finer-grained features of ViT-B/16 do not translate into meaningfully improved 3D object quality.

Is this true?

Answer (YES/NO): NO